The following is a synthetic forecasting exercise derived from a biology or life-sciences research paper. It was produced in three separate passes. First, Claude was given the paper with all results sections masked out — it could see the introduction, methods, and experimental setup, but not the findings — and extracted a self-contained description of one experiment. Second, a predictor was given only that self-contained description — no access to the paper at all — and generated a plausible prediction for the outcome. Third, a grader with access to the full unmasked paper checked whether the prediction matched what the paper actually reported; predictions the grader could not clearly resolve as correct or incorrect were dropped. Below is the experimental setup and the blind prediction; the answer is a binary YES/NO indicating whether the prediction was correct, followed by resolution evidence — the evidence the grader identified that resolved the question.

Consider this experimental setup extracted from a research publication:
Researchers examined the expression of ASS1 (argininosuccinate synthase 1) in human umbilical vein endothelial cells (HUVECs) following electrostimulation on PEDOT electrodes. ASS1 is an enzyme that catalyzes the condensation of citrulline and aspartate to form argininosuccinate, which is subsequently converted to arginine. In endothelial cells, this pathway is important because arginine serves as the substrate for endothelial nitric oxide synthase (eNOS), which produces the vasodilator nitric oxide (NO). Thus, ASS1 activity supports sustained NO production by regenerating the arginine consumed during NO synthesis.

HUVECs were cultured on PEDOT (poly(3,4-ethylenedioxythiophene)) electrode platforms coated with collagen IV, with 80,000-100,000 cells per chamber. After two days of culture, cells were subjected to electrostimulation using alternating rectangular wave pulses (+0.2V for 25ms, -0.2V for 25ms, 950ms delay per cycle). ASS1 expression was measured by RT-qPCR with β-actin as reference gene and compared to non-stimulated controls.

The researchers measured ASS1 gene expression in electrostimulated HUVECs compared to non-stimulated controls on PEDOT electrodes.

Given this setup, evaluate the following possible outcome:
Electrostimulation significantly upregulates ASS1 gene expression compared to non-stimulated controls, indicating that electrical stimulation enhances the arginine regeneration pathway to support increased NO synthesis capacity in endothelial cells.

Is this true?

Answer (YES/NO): NO